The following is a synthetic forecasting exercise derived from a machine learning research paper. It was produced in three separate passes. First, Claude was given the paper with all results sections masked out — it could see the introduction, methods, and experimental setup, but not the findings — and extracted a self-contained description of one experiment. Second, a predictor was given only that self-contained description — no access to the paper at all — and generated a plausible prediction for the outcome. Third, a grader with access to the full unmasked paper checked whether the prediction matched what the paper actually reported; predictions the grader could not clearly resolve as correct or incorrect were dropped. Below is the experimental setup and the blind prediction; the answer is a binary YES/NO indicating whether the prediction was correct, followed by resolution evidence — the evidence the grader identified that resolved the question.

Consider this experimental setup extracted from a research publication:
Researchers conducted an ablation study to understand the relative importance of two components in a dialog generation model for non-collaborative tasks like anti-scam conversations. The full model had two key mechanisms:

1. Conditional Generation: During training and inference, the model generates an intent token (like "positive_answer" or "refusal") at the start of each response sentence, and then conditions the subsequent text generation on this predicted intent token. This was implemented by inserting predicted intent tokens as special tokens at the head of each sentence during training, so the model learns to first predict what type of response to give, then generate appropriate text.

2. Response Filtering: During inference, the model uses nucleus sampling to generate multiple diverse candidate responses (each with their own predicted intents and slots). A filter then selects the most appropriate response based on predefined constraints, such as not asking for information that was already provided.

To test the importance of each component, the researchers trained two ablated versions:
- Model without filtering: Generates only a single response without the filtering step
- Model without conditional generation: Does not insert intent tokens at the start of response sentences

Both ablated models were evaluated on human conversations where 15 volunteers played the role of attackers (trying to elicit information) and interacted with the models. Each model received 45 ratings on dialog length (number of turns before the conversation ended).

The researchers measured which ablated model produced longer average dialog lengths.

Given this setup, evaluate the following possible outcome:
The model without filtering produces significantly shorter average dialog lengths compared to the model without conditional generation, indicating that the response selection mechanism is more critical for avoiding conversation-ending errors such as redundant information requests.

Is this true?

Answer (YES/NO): YES